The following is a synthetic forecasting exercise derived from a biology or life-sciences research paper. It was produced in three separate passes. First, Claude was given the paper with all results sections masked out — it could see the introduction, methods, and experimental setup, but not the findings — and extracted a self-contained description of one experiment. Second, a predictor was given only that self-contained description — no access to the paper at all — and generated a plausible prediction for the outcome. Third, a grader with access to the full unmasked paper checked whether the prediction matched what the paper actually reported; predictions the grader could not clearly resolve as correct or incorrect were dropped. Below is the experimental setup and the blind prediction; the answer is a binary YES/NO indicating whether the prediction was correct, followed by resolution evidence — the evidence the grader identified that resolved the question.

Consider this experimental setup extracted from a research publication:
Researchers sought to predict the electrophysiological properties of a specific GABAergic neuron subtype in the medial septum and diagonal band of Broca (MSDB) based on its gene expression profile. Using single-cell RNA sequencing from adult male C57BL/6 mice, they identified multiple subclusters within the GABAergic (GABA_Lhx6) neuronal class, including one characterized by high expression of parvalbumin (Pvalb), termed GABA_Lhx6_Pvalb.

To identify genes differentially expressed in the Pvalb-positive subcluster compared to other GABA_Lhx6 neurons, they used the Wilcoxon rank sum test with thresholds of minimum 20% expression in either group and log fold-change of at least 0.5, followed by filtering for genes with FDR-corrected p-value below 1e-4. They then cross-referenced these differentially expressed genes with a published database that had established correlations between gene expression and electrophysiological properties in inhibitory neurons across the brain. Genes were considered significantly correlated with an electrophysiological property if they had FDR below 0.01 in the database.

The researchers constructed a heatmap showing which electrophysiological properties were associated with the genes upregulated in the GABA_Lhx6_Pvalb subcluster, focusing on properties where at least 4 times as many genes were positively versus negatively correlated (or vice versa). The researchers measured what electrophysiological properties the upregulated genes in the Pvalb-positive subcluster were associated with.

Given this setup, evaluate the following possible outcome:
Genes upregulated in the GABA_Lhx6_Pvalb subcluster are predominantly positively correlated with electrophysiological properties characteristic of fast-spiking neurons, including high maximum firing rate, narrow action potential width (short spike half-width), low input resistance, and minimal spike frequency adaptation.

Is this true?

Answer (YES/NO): YES